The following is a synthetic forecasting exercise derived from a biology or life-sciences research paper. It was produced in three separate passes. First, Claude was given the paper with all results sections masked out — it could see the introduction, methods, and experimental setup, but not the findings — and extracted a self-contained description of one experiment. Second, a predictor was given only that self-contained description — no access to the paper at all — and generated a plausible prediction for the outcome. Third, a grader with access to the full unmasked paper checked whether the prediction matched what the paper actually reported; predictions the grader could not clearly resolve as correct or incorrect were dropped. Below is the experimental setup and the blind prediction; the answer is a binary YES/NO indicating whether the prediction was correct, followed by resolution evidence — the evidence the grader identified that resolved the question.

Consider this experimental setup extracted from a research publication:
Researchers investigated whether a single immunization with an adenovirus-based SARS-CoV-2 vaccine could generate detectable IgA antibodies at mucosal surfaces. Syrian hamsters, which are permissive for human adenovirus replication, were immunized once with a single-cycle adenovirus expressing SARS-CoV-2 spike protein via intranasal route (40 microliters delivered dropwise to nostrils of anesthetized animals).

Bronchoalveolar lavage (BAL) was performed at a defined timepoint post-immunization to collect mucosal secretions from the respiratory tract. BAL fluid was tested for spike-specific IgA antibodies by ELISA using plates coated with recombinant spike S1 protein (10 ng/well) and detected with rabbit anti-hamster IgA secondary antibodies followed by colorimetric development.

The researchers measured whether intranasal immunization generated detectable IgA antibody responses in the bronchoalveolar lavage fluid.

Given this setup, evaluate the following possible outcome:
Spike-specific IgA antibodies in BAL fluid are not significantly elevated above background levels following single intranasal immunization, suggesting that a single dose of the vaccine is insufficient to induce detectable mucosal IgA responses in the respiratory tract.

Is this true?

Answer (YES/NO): NO